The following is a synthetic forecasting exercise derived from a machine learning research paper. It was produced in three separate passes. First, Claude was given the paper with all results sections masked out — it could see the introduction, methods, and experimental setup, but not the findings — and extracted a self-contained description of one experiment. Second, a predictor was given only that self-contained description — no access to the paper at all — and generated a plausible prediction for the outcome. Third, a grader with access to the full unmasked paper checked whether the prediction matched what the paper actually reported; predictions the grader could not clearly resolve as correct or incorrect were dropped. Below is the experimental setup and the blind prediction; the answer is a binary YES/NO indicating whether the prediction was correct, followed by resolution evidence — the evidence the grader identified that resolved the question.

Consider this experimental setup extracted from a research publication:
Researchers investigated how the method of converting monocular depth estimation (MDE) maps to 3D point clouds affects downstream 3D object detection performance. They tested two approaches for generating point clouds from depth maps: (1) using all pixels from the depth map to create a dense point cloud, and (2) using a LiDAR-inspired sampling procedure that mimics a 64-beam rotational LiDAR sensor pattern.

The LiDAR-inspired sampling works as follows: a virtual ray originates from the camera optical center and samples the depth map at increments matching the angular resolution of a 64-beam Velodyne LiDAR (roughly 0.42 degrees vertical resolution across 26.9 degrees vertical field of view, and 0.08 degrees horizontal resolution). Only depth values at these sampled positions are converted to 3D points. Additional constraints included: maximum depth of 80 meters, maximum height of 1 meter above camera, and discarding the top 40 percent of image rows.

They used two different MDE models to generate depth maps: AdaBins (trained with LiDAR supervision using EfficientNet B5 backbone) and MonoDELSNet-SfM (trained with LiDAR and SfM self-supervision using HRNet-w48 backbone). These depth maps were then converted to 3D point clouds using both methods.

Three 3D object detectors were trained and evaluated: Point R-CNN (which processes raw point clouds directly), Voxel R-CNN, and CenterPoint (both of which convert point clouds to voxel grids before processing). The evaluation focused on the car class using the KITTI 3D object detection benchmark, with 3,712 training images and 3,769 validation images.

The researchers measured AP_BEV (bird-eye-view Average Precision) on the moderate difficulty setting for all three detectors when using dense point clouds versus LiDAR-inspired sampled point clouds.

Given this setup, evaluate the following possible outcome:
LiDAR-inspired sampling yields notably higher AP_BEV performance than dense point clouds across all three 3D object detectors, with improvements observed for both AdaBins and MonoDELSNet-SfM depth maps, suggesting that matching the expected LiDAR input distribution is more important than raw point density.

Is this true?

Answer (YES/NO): YES